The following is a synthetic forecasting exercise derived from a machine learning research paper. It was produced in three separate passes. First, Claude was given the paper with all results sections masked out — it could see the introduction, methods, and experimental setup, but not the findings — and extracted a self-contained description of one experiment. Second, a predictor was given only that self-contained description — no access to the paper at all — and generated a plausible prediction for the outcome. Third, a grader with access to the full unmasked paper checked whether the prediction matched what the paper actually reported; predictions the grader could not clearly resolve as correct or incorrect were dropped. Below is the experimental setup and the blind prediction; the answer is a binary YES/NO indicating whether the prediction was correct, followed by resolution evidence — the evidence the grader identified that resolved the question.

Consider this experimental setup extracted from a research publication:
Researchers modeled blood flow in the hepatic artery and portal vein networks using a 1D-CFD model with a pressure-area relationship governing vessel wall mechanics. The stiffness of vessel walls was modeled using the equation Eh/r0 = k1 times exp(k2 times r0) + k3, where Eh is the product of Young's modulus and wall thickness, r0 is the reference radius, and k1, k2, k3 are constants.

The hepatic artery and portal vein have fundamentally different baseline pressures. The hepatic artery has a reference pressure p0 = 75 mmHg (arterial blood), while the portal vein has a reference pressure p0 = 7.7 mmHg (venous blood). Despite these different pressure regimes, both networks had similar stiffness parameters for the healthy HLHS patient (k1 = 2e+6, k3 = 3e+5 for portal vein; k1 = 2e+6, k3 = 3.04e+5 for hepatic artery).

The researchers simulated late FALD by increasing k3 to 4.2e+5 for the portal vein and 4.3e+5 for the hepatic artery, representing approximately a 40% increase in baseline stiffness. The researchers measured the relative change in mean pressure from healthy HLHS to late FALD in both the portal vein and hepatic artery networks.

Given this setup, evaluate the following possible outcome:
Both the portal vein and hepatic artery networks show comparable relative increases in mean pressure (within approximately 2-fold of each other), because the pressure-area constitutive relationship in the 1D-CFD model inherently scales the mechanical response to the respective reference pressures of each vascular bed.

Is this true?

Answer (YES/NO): NO